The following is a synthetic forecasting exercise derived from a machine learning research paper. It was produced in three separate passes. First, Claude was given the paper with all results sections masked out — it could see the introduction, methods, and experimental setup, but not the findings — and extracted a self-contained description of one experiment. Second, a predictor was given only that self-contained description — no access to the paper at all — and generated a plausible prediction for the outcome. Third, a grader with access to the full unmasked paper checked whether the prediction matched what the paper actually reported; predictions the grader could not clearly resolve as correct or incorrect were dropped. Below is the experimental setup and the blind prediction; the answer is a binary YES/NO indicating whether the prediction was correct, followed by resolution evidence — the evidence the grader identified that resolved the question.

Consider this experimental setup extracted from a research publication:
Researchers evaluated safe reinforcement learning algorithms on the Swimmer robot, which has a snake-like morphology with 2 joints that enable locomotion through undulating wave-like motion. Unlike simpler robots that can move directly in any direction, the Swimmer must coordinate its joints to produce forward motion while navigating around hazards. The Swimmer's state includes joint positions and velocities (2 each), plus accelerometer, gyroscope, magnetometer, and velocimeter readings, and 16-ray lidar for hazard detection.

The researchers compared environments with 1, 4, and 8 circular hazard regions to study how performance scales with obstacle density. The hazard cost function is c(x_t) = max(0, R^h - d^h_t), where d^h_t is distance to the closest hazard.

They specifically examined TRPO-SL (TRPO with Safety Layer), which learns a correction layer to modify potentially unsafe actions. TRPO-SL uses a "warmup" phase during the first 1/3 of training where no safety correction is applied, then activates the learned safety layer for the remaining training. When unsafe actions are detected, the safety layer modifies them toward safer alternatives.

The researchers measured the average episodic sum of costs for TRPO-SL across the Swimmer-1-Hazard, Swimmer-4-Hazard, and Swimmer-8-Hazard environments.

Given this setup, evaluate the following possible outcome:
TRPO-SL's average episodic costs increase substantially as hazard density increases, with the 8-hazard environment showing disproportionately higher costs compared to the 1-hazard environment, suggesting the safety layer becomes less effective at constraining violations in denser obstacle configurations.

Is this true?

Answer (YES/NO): YES